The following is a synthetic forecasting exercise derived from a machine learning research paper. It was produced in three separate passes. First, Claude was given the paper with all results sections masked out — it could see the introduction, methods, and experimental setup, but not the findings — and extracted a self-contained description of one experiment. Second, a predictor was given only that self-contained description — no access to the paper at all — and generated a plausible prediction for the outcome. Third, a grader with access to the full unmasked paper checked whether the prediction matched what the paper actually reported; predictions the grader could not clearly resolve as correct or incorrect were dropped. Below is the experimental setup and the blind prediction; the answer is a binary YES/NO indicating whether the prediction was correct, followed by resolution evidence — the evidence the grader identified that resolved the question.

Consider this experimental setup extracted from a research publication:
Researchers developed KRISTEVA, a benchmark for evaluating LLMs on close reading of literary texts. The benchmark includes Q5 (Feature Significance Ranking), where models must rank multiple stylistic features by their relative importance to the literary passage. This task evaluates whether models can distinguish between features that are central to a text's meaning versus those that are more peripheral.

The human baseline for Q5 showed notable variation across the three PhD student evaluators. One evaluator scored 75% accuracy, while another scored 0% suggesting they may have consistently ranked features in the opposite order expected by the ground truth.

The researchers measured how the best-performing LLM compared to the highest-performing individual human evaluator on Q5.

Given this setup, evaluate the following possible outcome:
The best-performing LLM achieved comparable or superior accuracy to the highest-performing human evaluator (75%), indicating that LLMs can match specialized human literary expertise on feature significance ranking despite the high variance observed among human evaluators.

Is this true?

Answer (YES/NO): NO